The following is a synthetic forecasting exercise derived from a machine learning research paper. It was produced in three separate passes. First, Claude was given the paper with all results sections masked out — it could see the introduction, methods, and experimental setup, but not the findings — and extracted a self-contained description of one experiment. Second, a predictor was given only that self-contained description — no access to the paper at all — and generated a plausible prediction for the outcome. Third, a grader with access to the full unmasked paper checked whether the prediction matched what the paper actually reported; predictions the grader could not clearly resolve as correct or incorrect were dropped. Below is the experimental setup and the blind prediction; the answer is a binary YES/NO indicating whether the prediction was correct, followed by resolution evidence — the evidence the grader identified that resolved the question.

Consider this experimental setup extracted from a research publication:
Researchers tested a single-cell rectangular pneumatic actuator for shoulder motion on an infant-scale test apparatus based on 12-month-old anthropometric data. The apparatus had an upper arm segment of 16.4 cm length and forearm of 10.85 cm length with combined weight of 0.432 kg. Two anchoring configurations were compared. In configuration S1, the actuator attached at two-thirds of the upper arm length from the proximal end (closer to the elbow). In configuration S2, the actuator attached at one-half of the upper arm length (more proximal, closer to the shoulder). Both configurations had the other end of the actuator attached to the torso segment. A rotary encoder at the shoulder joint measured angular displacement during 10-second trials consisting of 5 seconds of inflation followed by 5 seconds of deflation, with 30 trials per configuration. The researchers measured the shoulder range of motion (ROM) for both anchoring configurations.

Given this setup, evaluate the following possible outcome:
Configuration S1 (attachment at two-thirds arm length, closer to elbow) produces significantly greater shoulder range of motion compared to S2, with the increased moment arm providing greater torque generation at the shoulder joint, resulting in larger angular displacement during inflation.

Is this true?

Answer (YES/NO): YES